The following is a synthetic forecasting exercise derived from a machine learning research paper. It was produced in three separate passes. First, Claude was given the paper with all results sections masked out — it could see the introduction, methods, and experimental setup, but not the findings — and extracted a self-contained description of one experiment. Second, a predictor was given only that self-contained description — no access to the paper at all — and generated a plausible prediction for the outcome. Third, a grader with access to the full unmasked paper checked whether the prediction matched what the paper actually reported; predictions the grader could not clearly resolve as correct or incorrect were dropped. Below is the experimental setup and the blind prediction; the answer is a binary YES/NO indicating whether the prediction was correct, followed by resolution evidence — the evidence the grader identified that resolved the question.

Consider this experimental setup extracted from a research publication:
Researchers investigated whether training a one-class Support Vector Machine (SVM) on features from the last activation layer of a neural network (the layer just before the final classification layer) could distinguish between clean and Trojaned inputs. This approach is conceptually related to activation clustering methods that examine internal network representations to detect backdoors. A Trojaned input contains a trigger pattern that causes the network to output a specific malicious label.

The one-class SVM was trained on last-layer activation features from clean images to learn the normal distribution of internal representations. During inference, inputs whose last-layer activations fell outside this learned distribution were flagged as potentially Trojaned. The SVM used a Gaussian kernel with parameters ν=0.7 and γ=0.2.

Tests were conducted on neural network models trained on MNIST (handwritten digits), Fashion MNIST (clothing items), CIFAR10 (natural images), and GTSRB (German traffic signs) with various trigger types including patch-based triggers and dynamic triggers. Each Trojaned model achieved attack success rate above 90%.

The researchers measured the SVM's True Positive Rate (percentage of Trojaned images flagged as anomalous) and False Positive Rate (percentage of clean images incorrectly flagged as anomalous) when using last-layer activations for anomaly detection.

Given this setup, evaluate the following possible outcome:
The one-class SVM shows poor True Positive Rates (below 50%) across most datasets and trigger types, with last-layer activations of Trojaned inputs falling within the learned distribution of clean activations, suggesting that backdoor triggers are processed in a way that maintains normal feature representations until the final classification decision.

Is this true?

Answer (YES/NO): NO